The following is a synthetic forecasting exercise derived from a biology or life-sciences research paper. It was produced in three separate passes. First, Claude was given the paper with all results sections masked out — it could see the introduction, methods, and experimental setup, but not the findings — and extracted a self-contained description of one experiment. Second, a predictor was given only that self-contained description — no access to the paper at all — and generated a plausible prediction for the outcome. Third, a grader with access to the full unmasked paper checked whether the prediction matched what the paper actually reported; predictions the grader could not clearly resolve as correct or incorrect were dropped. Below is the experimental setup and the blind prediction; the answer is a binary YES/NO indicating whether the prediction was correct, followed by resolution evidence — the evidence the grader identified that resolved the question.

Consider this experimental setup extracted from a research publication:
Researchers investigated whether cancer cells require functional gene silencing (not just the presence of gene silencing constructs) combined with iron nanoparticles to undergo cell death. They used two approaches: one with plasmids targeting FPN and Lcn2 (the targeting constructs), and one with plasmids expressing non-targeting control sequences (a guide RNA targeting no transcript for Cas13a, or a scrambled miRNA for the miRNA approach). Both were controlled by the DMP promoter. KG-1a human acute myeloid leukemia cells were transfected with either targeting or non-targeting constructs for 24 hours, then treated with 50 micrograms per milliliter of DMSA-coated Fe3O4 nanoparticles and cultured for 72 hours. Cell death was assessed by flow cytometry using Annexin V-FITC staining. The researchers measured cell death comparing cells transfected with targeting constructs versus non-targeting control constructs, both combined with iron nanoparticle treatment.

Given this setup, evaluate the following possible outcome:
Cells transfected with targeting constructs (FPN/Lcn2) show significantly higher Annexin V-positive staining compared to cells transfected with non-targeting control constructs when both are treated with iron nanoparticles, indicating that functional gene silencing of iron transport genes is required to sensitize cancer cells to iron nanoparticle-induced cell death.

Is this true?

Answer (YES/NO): YES